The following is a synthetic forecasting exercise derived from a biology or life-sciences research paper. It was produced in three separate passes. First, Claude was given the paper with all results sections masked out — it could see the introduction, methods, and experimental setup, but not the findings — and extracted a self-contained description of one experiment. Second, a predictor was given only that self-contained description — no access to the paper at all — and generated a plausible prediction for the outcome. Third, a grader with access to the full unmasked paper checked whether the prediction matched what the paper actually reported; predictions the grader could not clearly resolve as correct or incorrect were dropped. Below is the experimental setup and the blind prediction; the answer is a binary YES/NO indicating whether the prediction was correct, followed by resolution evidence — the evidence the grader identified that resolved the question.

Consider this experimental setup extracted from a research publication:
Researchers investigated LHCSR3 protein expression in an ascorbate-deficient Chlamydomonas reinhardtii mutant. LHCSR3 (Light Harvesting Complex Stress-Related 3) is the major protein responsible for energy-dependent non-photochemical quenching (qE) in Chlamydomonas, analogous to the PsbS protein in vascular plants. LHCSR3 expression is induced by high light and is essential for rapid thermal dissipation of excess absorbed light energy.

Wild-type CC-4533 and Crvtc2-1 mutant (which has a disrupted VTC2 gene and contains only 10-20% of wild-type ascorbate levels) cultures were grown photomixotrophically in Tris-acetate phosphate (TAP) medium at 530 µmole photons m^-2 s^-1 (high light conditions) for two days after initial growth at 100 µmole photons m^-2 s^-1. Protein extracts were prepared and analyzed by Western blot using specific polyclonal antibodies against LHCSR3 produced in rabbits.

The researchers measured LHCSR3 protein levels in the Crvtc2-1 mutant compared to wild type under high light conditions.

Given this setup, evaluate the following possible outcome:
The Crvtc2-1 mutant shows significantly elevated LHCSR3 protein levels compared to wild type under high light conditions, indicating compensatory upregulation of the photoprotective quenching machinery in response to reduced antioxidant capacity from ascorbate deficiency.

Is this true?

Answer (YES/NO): NO